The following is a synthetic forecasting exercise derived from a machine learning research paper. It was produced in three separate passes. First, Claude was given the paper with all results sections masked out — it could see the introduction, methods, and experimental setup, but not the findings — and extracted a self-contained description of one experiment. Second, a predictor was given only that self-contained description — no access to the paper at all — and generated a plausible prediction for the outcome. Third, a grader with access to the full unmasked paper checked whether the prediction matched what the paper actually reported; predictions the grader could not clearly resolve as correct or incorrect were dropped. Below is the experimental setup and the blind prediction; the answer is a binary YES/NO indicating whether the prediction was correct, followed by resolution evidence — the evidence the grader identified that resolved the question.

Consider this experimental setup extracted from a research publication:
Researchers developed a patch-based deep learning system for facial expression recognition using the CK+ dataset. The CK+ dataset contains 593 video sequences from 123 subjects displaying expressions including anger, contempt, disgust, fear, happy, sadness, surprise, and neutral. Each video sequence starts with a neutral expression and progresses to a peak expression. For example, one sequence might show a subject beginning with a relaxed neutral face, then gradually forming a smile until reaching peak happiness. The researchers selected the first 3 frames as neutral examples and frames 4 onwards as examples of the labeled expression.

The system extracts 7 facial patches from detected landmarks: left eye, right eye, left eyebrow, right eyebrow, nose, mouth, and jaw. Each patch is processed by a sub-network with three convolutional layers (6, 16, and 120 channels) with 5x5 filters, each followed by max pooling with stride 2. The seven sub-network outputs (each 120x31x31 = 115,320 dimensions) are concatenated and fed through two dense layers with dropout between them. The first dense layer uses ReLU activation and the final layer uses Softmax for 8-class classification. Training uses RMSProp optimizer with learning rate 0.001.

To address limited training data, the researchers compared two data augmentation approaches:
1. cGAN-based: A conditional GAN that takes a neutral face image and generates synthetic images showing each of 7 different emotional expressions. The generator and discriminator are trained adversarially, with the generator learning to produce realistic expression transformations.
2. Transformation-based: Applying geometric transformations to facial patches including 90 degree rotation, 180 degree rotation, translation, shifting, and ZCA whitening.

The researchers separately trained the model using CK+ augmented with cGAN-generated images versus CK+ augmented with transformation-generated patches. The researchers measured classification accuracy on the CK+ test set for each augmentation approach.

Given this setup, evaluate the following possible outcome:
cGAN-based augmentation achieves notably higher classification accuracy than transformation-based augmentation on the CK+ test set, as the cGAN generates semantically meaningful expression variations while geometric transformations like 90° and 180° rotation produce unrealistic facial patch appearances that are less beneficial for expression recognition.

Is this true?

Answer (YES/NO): NO